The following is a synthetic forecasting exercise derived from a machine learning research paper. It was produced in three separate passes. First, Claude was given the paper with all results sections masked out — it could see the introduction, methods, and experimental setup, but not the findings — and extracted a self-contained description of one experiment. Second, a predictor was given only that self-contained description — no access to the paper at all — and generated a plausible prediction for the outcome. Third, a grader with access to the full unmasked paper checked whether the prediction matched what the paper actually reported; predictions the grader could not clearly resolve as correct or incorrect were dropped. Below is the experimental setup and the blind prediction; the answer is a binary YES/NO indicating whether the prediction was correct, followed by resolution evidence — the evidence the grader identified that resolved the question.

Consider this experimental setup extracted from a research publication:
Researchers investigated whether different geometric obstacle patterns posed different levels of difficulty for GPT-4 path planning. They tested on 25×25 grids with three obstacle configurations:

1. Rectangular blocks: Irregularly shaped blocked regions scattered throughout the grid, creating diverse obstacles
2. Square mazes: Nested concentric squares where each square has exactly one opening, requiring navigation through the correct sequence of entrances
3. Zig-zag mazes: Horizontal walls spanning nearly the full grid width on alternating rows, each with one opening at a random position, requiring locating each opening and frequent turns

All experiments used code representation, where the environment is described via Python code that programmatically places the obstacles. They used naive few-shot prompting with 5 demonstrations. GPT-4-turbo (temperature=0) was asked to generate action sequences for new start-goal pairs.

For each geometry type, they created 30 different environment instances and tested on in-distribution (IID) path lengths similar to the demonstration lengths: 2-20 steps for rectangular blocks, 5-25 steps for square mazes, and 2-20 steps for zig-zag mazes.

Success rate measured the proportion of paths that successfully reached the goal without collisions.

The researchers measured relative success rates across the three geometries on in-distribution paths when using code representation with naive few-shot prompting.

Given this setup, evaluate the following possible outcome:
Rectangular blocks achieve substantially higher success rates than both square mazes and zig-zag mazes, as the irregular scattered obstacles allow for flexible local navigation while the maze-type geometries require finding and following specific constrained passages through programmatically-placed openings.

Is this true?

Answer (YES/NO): YES